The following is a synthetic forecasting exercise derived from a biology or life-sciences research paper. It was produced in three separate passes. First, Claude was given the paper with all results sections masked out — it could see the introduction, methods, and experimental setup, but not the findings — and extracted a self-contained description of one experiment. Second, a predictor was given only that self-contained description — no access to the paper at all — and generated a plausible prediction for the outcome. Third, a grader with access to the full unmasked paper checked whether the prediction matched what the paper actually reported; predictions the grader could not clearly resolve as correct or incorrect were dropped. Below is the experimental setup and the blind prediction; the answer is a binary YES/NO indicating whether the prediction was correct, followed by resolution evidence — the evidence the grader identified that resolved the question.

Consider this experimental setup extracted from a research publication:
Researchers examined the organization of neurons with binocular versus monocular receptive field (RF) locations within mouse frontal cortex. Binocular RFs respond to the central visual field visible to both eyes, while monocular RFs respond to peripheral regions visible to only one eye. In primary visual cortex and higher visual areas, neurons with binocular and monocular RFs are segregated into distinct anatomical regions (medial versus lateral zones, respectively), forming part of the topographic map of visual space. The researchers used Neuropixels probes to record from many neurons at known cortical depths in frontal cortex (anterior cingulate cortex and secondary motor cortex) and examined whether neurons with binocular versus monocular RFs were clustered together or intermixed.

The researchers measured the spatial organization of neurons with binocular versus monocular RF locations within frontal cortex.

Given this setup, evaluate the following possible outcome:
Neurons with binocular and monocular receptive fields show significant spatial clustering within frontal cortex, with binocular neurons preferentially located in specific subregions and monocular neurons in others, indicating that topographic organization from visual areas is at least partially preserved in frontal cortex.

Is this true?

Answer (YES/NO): NO